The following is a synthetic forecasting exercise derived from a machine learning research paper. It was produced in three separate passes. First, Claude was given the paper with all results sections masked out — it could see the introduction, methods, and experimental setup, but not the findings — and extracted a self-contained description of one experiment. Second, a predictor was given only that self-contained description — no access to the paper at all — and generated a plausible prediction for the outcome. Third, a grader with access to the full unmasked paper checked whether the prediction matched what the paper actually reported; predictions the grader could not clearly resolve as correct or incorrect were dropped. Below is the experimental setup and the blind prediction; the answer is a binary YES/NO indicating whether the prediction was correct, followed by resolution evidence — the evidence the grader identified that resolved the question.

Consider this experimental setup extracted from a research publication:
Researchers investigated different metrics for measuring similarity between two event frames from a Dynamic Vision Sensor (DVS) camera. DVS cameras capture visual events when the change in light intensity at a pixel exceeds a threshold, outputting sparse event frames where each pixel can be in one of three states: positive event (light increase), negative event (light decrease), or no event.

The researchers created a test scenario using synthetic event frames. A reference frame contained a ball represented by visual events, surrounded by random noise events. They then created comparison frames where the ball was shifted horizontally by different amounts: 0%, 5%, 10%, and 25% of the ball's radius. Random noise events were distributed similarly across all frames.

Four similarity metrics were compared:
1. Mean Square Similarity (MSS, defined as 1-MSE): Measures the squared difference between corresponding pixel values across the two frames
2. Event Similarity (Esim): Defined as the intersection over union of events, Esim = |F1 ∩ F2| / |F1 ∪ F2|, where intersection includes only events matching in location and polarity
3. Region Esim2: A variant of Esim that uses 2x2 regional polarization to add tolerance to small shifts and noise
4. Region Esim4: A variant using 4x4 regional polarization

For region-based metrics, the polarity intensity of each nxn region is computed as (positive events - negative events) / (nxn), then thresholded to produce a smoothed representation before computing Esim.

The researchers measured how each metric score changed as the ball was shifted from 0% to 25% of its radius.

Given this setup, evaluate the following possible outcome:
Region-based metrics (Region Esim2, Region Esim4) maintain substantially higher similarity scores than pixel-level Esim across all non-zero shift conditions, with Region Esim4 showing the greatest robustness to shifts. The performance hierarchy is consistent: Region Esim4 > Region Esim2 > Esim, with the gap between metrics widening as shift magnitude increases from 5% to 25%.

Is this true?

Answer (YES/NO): NO